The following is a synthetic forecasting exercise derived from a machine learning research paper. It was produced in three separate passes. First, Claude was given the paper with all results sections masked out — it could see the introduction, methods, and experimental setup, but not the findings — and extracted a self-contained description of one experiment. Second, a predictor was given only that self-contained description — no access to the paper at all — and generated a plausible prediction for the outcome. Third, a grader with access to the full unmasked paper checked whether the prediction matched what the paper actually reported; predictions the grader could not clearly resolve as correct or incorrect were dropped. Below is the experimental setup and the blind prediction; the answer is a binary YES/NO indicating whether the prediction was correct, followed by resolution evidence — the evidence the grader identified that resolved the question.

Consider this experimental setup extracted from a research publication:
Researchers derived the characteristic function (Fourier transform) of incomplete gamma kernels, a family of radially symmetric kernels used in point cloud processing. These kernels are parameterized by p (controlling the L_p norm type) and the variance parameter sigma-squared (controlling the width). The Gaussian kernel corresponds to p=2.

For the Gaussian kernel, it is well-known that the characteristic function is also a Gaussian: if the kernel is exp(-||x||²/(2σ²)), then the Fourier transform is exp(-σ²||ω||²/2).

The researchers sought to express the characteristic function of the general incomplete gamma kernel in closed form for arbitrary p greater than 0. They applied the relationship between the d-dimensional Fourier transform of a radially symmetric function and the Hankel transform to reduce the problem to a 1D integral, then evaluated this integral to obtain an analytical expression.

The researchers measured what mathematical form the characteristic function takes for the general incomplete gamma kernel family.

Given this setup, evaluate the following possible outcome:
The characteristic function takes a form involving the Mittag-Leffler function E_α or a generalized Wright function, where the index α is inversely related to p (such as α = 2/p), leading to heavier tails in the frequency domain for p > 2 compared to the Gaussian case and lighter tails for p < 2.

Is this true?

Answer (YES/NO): NO